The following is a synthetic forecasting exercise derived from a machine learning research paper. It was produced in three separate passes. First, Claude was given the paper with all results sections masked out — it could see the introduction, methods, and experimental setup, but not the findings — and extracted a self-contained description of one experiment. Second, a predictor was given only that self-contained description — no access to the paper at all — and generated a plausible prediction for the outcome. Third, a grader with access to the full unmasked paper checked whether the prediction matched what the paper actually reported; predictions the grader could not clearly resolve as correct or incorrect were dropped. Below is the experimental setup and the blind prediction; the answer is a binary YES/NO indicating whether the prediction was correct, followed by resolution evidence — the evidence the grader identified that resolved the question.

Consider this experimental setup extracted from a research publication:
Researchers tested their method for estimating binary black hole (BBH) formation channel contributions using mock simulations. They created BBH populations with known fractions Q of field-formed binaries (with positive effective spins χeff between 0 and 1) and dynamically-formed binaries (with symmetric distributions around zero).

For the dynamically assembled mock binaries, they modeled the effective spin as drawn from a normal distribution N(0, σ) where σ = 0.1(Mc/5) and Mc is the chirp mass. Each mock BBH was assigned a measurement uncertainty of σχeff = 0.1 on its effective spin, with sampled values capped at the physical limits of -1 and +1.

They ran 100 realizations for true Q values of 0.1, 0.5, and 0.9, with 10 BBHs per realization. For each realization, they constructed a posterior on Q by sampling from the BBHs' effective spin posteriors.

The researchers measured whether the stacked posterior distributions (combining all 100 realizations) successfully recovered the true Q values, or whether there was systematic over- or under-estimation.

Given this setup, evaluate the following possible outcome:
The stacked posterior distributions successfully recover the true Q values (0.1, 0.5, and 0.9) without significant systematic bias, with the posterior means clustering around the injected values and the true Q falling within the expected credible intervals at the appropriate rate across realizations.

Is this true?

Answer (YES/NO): NO